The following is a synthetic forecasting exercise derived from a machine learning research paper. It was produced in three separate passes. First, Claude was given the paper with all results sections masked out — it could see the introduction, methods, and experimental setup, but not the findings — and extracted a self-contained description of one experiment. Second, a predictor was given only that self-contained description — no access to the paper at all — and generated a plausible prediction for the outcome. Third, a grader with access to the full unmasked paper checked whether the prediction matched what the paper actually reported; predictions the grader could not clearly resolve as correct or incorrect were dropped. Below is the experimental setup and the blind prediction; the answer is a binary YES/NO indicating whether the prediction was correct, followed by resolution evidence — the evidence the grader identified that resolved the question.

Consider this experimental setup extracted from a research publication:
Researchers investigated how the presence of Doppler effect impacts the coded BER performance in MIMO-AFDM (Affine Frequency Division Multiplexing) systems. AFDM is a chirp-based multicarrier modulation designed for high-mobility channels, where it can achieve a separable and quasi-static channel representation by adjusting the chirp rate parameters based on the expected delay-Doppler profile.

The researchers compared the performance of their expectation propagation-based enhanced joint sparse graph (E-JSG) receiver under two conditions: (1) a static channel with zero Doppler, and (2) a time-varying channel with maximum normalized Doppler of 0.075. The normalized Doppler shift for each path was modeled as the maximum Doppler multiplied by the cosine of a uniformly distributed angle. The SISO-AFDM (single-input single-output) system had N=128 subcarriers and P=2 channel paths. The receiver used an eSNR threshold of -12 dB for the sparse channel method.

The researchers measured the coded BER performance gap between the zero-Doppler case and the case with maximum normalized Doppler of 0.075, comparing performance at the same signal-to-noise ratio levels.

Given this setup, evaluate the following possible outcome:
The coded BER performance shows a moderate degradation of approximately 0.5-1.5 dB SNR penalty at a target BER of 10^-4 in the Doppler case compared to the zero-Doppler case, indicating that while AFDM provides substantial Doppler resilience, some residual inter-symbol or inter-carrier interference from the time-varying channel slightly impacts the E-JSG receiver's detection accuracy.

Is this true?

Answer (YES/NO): YES